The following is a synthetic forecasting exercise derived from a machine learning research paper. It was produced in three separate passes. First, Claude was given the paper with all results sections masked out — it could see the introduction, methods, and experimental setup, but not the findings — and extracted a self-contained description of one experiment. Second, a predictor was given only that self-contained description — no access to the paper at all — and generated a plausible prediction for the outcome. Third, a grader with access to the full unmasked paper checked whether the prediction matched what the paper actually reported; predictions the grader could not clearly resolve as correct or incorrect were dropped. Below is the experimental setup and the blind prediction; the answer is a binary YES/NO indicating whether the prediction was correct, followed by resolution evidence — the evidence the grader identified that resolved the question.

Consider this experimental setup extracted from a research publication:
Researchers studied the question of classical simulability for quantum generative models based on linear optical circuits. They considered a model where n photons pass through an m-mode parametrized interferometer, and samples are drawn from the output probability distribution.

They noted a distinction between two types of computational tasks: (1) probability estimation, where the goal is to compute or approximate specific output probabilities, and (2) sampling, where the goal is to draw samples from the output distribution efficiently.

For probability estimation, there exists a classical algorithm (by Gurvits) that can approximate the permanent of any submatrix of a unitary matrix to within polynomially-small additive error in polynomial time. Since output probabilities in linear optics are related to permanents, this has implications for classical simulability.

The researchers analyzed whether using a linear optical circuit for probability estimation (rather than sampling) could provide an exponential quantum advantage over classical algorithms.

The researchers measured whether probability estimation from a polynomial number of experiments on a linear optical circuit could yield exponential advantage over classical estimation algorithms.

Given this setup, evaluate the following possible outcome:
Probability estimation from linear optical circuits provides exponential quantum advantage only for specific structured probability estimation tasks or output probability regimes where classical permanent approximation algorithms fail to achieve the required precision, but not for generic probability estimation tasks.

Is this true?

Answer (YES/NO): NO